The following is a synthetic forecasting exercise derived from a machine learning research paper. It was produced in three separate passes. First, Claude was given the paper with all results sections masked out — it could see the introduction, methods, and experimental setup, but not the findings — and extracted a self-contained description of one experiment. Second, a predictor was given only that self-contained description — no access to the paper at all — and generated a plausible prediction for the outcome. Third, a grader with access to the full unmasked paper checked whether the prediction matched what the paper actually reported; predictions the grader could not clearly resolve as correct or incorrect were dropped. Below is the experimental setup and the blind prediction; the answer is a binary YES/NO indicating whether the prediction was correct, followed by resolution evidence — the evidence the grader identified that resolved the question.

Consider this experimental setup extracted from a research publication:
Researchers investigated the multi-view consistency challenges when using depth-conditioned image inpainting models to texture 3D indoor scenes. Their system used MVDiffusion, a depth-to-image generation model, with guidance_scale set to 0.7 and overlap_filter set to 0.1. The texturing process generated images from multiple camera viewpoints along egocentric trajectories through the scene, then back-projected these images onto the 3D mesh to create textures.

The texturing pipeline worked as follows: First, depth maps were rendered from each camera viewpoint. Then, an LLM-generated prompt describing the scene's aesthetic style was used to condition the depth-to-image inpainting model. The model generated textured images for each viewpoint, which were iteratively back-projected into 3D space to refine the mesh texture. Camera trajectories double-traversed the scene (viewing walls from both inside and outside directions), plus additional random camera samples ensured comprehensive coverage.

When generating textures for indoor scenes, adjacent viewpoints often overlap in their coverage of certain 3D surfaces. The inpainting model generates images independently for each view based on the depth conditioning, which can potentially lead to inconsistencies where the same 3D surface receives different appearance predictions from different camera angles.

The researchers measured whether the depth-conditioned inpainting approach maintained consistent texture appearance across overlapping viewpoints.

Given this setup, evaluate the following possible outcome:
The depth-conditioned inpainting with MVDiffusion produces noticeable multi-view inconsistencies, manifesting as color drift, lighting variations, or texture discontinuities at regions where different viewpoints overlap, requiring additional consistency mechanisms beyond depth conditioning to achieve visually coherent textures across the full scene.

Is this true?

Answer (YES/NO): NO